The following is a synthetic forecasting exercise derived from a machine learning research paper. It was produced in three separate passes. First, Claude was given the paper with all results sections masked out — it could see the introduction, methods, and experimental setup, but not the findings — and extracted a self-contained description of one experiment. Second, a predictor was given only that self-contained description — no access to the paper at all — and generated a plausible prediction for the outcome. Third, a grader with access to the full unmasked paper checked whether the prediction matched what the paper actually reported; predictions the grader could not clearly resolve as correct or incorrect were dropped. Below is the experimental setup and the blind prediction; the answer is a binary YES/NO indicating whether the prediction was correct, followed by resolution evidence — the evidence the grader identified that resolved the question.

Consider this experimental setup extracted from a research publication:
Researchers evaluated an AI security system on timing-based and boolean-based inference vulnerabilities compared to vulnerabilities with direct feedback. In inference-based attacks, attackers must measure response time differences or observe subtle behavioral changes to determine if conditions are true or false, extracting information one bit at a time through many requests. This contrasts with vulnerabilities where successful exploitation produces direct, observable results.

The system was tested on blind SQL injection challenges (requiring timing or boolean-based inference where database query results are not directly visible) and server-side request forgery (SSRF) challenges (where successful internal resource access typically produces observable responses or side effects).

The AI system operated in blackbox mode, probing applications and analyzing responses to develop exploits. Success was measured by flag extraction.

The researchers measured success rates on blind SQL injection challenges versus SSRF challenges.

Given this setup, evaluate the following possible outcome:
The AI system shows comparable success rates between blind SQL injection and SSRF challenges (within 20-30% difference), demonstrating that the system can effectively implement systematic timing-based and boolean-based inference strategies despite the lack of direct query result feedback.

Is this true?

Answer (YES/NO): NO